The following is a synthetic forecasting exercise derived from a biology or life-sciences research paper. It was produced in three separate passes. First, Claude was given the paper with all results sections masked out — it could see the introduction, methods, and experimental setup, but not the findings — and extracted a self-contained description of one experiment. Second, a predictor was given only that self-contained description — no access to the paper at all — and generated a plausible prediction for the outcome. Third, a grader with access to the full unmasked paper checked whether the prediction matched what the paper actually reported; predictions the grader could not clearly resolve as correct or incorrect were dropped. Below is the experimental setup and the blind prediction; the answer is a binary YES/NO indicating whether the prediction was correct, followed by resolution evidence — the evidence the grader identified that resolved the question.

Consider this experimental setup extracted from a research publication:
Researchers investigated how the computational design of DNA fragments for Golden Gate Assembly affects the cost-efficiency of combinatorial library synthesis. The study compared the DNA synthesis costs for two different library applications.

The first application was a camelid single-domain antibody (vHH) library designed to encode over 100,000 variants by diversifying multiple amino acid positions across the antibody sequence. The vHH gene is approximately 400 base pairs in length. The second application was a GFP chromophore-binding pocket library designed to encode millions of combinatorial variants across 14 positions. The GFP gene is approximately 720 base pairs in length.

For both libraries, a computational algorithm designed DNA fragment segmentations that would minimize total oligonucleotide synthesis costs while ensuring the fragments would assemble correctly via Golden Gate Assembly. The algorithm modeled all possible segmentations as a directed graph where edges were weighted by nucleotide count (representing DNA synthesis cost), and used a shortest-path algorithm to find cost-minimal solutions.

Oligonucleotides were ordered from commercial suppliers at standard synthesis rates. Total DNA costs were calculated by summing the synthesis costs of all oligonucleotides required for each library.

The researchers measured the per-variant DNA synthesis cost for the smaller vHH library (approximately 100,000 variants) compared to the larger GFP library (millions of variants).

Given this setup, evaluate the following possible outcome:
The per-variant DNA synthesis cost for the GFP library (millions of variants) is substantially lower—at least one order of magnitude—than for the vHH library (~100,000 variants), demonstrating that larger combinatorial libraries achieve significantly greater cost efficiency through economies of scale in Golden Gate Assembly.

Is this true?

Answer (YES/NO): YES